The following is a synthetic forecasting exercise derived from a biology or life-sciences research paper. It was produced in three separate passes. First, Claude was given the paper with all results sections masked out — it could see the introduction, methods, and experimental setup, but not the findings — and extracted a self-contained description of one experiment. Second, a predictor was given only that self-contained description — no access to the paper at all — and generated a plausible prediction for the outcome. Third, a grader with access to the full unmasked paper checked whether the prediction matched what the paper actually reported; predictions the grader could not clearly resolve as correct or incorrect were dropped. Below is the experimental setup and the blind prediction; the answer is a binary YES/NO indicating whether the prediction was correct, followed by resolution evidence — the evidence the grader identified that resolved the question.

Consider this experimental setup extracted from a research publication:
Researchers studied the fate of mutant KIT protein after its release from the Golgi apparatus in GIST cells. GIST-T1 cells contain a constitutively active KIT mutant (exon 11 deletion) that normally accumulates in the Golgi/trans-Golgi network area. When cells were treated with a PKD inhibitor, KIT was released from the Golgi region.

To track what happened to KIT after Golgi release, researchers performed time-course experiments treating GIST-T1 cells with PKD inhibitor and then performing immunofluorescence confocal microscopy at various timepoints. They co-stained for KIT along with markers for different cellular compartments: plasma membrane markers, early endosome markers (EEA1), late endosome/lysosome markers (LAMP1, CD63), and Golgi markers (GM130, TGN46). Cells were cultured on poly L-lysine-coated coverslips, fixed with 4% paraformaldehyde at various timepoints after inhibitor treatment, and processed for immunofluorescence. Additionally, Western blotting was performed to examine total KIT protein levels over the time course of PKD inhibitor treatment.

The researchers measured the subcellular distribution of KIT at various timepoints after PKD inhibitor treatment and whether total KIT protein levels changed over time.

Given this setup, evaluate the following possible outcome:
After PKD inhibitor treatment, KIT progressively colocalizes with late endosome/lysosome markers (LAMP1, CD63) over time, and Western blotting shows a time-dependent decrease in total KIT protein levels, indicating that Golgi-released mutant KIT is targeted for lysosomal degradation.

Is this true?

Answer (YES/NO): YES